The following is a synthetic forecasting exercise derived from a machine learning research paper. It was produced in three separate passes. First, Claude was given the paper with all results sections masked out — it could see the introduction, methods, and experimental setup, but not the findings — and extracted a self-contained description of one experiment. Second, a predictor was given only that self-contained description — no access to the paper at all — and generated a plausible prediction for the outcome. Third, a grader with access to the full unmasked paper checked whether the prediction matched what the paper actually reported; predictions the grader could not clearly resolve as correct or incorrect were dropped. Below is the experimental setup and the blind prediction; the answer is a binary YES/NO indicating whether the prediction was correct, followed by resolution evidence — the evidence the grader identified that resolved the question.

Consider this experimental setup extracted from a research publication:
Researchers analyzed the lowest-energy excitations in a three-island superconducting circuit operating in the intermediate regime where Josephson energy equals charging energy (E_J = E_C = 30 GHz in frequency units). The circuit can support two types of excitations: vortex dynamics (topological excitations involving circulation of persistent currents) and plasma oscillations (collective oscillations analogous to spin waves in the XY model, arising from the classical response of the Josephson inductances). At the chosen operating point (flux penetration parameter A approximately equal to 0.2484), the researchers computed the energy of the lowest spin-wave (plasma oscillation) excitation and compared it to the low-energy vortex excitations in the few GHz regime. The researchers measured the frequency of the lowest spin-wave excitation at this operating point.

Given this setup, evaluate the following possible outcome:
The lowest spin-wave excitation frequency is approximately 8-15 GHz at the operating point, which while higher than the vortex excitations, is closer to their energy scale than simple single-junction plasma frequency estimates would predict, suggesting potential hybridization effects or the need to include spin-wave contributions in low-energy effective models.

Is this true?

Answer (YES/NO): NO